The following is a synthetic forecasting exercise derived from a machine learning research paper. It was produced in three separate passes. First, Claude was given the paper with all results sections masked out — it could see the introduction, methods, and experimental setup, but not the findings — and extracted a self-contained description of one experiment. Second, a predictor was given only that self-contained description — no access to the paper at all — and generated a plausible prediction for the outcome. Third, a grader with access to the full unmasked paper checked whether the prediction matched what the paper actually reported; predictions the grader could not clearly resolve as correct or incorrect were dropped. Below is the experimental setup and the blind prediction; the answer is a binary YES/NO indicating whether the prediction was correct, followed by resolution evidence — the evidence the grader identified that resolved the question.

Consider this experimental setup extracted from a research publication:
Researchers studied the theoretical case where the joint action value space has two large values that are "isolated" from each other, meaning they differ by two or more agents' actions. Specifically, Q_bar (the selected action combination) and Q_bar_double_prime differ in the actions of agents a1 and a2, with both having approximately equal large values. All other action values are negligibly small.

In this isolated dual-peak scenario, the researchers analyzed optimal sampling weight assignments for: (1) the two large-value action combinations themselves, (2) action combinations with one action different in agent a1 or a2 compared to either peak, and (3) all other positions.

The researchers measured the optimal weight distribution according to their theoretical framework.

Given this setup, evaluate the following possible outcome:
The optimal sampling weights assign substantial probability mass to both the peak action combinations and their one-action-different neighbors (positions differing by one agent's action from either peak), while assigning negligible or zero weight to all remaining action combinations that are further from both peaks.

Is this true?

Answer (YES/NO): NO